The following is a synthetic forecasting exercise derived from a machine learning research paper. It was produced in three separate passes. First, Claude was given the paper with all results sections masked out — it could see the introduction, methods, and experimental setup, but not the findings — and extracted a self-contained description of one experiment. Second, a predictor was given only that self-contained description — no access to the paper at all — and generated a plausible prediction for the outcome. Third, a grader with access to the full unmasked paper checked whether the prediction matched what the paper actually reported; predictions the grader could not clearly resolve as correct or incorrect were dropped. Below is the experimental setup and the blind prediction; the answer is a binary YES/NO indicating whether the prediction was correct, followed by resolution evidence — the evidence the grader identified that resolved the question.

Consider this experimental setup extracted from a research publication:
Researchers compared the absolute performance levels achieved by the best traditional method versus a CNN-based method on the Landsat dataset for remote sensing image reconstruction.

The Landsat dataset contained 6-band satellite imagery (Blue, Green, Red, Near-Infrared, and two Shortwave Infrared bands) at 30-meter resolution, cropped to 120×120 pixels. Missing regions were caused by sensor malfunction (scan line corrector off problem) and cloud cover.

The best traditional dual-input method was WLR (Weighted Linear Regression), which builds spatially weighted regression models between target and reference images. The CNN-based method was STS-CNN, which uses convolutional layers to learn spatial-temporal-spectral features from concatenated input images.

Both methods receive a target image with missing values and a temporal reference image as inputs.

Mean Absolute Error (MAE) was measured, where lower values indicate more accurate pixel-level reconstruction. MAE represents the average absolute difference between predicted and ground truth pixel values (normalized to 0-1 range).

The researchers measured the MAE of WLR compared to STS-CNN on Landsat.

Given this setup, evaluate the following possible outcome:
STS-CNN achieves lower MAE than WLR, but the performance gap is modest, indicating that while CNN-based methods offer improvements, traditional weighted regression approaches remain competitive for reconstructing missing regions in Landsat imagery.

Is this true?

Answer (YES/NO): NO